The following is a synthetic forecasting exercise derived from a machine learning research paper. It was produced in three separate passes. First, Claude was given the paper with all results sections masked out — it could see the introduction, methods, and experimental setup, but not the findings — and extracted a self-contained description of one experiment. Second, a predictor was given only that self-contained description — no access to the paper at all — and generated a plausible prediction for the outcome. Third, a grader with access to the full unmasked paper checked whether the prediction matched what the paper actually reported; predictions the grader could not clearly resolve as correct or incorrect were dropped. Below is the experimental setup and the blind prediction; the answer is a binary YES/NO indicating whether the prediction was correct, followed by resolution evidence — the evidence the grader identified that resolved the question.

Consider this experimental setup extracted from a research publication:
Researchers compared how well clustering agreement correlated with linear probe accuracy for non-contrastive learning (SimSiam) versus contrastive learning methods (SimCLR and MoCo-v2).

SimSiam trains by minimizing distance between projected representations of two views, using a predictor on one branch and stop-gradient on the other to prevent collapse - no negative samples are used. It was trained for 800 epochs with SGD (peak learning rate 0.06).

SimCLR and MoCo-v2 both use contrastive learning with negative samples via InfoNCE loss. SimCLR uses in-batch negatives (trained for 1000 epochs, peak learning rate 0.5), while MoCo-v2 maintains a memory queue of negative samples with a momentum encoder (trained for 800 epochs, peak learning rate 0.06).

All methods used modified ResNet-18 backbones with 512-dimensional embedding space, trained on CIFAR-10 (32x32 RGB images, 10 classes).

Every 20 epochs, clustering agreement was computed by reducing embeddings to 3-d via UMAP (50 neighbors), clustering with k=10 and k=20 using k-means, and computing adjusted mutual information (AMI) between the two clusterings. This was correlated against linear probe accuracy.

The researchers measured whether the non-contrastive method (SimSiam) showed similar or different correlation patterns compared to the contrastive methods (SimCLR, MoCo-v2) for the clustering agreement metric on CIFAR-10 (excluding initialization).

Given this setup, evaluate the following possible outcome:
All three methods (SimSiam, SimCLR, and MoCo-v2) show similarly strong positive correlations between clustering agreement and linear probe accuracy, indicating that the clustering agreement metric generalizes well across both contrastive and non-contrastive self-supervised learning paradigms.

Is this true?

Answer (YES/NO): NO